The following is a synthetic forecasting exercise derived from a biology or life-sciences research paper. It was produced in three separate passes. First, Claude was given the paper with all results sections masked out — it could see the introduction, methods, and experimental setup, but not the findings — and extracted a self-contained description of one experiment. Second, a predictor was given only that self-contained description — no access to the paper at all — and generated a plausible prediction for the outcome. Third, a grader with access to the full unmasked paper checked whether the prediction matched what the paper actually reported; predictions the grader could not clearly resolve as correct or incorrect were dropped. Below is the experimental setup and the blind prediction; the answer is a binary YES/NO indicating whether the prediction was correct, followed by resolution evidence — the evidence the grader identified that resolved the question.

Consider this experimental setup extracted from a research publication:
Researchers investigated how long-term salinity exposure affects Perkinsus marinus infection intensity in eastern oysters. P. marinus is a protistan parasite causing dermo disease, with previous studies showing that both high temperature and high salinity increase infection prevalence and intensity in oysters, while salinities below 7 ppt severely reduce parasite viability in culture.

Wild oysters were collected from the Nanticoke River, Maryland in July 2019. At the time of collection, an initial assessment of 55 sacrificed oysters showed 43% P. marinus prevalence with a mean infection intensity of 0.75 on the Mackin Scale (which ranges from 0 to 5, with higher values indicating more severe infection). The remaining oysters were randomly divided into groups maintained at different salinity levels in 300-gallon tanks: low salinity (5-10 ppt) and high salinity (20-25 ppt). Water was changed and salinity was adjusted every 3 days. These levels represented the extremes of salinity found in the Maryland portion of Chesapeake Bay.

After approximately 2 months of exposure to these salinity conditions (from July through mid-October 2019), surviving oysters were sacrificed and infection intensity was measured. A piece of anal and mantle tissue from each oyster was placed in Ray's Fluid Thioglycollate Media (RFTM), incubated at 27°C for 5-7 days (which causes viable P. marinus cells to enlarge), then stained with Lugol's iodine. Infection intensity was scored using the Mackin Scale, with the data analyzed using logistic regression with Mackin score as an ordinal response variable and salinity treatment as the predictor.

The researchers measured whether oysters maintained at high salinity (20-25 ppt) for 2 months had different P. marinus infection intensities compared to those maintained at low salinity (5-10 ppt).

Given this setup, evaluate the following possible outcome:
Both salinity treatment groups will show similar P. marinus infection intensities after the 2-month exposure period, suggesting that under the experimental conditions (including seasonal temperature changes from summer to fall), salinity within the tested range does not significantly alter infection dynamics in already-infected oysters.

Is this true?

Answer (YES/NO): NO